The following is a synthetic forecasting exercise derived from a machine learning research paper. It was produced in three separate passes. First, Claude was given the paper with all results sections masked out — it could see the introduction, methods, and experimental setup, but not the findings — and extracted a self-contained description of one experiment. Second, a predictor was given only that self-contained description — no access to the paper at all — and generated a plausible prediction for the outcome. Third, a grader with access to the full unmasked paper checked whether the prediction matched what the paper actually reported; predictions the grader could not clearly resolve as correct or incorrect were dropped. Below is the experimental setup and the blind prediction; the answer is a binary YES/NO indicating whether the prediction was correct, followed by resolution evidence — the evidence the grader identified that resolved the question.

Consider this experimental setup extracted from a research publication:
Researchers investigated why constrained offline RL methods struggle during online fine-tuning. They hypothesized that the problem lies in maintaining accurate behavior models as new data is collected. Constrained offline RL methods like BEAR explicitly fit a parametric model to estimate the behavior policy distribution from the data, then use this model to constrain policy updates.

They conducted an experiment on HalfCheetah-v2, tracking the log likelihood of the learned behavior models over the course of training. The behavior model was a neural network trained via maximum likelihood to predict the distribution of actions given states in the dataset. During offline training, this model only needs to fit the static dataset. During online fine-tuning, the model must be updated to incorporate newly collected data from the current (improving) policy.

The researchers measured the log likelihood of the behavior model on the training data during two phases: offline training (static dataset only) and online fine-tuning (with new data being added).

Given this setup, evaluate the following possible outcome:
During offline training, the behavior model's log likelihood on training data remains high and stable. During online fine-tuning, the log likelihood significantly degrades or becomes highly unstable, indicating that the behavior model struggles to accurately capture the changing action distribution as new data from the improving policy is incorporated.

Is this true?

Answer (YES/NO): YES